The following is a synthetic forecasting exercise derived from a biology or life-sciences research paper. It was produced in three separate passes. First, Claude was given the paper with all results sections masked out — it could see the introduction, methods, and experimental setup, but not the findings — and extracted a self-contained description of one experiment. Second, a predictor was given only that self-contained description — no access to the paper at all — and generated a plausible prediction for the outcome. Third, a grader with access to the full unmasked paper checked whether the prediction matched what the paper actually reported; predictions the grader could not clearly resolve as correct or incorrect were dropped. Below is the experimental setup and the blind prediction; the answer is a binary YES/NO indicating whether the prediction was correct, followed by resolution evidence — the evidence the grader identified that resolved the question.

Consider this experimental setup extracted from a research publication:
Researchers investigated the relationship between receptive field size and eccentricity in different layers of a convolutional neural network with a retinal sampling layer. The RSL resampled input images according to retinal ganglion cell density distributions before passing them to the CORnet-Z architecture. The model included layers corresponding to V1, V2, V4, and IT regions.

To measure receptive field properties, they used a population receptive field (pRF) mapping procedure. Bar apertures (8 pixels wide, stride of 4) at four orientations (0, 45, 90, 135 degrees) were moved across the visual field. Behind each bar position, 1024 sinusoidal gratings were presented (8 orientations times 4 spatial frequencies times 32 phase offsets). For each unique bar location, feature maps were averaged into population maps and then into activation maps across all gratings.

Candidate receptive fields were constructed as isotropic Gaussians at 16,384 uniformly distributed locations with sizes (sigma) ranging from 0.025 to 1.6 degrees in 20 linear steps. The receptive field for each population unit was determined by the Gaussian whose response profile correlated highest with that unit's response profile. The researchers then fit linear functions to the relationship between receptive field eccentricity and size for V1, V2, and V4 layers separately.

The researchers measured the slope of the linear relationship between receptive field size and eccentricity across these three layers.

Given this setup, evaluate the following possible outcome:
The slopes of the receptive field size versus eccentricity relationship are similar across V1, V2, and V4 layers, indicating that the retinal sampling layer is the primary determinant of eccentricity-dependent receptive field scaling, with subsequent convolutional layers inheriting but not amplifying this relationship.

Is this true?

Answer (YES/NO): NO